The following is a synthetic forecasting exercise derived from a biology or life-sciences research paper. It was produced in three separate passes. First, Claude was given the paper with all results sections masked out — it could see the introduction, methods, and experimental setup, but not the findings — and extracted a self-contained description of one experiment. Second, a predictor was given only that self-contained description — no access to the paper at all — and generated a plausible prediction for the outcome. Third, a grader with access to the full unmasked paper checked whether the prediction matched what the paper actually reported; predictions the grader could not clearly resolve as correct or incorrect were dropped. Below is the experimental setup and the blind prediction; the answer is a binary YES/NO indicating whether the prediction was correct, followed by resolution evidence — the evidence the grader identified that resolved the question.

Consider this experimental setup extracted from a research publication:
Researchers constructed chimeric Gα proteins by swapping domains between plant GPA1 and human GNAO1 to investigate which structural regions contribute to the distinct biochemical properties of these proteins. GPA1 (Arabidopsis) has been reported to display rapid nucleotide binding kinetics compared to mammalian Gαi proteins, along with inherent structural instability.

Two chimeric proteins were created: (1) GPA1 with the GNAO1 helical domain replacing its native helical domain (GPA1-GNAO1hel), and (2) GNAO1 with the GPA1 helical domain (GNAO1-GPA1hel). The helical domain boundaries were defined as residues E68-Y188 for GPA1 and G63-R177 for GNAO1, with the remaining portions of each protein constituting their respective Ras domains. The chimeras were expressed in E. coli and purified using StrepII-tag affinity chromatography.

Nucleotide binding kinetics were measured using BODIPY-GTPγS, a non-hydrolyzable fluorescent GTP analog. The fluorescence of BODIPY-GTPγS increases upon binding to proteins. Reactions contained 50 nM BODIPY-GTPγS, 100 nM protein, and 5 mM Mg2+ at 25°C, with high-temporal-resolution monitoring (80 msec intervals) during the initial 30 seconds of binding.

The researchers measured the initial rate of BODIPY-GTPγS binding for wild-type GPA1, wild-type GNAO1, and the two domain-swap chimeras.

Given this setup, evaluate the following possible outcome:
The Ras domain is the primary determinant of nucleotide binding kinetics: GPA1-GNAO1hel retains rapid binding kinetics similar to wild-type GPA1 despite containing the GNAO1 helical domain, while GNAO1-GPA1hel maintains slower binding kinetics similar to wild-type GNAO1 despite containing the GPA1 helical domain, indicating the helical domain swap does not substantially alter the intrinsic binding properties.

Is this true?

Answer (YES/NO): NO